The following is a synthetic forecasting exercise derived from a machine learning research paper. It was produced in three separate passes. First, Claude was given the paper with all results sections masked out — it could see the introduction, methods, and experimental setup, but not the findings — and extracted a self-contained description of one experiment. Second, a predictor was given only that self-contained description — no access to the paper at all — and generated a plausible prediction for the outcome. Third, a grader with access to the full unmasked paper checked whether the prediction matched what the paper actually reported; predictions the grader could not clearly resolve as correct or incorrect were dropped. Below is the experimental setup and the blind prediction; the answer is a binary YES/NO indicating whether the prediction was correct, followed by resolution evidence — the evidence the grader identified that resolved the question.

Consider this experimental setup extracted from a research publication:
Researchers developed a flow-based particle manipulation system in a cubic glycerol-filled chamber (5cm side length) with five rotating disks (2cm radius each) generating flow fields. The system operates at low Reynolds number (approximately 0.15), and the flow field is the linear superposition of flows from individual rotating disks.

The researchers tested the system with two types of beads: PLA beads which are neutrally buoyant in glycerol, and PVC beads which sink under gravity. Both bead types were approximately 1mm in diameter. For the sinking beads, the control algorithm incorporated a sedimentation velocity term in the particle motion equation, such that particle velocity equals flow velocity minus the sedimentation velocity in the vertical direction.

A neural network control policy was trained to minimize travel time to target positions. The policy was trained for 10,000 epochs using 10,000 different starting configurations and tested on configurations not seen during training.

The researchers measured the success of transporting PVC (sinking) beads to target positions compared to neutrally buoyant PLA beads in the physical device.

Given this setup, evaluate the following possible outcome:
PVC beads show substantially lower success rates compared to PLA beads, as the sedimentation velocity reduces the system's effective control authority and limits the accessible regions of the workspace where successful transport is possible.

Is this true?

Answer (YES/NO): NO